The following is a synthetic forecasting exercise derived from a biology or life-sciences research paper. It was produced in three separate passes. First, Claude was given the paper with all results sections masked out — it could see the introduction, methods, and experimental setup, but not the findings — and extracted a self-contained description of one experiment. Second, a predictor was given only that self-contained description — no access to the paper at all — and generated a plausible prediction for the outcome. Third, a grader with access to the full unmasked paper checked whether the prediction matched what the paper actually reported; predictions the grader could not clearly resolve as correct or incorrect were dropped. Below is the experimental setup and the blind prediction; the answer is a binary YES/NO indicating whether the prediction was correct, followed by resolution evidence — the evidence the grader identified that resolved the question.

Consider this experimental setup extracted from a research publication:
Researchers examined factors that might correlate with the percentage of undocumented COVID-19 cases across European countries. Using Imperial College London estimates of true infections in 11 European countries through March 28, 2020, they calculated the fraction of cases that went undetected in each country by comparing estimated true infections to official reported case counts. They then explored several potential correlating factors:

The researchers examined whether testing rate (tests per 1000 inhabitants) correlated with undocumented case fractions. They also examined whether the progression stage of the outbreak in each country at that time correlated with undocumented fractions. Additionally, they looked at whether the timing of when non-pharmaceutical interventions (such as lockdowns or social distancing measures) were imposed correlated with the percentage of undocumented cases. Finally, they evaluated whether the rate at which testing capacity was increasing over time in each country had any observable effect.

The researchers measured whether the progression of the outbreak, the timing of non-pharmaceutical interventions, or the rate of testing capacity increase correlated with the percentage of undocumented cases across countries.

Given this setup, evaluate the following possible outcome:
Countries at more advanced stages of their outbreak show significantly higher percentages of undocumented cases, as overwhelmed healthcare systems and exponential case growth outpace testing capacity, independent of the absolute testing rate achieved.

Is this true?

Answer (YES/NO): NO